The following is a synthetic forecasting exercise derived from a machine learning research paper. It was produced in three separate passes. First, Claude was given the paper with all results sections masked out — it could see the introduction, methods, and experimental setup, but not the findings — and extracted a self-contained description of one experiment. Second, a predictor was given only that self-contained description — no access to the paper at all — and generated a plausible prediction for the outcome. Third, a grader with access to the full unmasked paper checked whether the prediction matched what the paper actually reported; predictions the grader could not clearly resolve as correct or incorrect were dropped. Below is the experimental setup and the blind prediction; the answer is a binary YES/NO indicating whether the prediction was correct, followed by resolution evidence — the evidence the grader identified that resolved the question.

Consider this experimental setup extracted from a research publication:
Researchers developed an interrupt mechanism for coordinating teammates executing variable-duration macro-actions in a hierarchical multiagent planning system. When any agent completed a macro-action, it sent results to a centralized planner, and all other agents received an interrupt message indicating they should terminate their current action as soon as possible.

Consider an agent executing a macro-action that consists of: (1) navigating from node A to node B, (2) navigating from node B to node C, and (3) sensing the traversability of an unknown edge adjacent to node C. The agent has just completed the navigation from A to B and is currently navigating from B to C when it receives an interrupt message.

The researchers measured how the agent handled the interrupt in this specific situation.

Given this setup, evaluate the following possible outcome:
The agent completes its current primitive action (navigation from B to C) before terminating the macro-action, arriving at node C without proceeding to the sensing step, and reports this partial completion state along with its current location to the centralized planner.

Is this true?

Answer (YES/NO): NO